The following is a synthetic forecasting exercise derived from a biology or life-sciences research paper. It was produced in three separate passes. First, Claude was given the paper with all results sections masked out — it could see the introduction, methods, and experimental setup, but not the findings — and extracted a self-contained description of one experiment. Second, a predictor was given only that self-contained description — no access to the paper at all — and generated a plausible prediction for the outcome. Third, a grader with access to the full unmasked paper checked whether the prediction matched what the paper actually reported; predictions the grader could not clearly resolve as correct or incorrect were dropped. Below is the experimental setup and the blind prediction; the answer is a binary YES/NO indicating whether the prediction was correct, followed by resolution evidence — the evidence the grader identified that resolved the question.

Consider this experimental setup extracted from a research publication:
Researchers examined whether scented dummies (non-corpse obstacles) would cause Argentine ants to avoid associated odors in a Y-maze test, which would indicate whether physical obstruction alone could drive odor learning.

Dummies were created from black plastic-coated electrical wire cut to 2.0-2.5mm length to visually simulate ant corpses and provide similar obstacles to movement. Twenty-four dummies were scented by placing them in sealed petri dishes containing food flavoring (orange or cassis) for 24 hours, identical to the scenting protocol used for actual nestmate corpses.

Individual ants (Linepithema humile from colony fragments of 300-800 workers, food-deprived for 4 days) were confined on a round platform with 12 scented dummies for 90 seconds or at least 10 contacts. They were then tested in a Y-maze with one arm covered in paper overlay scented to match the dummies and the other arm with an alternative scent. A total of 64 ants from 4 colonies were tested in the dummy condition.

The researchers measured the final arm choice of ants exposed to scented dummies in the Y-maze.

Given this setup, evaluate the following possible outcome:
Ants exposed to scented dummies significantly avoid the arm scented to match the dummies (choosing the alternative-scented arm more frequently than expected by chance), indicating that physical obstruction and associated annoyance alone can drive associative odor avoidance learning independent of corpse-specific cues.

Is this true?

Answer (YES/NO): NO